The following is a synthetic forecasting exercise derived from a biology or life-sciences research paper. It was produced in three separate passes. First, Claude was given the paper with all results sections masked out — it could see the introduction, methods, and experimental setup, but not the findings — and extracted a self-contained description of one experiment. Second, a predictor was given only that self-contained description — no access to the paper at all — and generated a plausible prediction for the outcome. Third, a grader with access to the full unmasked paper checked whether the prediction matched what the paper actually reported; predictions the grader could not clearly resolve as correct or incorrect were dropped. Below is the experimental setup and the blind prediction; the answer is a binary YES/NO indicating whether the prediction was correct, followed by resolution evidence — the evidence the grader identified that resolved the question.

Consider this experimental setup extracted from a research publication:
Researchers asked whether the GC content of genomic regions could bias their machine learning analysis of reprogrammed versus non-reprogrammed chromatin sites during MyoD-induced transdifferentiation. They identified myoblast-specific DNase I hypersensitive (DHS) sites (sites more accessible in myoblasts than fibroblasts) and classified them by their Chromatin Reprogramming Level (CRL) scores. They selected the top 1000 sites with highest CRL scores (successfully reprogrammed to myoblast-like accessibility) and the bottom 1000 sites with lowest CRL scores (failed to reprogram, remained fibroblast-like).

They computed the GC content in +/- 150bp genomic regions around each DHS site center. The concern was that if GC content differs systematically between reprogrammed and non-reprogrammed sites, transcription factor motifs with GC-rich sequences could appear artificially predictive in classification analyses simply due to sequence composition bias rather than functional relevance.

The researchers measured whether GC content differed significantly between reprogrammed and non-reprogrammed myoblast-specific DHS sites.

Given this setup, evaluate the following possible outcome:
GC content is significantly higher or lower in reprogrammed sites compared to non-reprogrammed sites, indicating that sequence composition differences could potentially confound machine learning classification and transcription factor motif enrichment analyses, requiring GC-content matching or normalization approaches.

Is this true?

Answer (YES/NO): YES